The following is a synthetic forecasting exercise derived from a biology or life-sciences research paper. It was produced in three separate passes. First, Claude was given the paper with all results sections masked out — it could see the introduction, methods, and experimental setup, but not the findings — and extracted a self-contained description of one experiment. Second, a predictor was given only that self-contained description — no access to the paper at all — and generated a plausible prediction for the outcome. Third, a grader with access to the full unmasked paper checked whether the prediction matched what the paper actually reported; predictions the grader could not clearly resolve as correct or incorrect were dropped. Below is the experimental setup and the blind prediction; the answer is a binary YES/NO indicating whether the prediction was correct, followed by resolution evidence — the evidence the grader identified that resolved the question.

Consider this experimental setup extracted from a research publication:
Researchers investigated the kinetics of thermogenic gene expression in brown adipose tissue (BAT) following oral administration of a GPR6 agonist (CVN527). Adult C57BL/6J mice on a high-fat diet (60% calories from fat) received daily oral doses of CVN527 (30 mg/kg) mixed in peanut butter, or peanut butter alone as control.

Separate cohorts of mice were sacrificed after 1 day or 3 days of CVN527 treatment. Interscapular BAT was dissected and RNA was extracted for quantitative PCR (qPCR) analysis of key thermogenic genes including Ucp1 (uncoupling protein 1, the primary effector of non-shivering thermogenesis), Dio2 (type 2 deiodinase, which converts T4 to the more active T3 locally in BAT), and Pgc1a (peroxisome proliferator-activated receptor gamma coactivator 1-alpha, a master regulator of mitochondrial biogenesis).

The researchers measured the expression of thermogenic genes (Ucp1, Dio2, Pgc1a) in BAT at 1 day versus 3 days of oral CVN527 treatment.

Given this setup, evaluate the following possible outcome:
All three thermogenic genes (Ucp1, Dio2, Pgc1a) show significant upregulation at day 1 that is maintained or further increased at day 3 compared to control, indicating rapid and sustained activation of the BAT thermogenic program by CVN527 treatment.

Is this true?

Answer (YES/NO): NO